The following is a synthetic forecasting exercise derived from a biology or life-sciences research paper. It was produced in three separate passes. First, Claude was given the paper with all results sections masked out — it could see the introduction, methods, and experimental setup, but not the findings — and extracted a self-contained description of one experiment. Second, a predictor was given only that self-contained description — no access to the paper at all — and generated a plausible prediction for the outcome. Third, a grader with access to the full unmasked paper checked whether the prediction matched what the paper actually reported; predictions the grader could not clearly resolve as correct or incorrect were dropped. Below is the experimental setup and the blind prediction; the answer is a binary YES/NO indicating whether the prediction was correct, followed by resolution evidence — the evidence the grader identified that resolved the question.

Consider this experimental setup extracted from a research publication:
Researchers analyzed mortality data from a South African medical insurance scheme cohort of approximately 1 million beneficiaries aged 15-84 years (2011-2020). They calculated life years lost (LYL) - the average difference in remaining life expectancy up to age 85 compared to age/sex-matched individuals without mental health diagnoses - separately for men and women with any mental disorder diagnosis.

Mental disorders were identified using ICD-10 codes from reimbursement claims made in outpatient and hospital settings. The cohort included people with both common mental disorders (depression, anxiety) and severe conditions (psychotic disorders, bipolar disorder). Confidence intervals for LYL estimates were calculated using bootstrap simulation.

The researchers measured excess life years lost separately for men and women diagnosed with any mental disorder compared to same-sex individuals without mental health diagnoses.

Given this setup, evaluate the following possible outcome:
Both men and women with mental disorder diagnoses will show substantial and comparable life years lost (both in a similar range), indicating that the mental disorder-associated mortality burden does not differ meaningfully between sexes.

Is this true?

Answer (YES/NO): NO